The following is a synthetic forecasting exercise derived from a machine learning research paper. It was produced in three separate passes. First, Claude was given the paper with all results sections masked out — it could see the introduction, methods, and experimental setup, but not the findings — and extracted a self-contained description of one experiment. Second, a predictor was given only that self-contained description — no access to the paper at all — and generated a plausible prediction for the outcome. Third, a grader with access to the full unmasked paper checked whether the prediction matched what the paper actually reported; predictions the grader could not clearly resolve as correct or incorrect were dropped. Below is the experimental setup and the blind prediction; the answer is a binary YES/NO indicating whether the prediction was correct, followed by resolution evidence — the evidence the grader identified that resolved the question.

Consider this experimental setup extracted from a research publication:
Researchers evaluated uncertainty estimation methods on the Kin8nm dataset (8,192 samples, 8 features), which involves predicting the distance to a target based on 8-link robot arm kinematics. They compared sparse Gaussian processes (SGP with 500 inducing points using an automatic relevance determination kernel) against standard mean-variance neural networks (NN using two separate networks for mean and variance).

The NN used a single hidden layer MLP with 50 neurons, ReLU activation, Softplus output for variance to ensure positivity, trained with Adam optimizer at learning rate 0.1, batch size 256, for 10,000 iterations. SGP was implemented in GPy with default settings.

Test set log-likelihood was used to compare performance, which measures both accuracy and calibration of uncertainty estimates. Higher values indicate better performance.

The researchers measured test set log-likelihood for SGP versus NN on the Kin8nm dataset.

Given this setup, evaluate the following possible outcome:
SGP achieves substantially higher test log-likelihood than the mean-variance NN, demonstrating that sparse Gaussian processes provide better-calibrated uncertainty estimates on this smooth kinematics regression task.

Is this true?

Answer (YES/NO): YES